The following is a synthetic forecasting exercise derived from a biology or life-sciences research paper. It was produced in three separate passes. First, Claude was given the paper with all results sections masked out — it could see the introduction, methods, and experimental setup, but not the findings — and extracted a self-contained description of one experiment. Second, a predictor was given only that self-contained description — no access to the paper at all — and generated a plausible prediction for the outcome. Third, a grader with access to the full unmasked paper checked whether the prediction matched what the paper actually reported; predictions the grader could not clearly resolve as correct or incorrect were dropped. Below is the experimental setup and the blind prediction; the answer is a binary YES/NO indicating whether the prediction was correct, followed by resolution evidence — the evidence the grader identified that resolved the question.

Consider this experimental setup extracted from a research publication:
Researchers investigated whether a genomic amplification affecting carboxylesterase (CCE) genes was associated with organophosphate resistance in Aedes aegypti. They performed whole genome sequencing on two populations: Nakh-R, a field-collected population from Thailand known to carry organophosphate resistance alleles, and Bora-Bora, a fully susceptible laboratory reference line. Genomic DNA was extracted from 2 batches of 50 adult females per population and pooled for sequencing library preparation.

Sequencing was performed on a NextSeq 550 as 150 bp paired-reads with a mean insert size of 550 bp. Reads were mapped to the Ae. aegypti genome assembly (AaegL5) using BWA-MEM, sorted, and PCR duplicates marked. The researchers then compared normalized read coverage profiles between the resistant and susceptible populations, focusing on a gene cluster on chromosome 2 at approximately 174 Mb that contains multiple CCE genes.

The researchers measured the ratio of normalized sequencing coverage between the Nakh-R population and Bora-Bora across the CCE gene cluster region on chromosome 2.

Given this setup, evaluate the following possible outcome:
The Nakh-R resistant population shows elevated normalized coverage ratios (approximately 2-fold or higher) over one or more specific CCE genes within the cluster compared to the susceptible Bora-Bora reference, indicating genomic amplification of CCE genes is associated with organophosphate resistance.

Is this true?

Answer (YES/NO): YES